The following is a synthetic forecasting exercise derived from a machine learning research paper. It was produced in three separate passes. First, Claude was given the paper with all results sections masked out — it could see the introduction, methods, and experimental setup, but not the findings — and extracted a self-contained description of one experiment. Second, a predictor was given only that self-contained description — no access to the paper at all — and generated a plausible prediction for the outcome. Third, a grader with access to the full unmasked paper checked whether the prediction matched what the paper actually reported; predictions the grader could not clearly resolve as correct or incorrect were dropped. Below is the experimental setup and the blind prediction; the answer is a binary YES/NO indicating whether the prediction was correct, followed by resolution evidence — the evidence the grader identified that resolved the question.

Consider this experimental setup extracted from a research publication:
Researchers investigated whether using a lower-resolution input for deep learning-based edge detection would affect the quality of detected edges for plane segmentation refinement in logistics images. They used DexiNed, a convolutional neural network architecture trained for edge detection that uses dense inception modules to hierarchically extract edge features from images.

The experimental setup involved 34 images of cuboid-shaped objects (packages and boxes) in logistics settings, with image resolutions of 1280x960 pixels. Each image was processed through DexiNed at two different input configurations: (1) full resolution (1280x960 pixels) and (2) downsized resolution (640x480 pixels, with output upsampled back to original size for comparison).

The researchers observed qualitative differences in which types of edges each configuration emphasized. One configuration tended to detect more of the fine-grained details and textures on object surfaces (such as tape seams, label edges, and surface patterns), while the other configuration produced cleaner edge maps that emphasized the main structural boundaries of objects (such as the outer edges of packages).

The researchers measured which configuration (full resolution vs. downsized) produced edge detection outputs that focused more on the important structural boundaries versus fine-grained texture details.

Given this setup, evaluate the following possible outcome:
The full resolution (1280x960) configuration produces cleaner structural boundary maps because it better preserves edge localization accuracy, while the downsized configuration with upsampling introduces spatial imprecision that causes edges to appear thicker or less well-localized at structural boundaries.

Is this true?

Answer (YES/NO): NO